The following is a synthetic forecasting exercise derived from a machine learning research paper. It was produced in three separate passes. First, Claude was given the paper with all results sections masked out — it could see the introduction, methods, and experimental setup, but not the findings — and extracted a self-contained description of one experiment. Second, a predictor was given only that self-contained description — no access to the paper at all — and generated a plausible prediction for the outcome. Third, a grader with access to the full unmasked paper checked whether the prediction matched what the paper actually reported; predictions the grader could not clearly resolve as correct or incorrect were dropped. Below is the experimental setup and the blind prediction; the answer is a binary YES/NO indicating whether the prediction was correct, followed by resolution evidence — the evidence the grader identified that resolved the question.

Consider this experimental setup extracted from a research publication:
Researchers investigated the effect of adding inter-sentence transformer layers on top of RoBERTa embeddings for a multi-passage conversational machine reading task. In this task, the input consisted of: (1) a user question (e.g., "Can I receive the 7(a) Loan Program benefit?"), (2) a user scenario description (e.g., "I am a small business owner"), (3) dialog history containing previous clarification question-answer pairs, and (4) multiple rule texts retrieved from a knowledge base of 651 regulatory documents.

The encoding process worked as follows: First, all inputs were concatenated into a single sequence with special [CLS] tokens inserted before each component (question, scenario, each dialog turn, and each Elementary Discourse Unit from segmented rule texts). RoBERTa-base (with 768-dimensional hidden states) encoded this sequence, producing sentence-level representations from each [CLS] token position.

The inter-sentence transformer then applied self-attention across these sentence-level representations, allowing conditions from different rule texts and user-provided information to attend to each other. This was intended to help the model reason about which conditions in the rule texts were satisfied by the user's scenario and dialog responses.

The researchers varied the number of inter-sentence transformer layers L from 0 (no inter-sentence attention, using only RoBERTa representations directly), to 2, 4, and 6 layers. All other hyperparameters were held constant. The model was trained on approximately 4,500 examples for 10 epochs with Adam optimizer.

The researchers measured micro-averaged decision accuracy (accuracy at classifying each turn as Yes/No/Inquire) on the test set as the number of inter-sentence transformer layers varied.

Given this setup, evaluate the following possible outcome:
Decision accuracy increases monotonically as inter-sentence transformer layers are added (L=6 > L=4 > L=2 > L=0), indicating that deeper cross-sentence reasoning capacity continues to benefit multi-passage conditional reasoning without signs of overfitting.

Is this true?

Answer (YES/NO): NO